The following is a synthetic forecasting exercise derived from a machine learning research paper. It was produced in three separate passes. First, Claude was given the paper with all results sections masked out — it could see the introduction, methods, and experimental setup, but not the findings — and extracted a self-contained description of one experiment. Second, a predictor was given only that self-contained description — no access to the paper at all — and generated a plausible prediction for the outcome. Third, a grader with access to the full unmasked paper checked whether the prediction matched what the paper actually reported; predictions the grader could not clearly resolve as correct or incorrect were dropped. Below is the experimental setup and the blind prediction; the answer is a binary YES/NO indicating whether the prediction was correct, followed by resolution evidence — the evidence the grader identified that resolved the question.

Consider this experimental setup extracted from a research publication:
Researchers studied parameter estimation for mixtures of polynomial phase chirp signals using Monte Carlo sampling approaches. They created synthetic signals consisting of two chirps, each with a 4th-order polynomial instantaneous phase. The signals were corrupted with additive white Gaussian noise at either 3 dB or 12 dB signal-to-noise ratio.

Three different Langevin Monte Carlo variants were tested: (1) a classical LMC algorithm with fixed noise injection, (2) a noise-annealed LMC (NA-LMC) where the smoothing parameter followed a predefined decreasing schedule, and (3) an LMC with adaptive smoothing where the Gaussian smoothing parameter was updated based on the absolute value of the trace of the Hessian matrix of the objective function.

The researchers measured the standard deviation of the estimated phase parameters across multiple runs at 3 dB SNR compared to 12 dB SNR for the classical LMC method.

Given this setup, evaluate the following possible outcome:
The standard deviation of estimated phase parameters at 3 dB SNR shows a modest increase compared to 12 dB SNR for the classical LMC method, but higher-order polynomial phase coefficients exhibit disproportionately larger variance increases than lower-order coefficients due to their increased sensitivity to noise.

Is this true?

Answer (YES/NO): NO